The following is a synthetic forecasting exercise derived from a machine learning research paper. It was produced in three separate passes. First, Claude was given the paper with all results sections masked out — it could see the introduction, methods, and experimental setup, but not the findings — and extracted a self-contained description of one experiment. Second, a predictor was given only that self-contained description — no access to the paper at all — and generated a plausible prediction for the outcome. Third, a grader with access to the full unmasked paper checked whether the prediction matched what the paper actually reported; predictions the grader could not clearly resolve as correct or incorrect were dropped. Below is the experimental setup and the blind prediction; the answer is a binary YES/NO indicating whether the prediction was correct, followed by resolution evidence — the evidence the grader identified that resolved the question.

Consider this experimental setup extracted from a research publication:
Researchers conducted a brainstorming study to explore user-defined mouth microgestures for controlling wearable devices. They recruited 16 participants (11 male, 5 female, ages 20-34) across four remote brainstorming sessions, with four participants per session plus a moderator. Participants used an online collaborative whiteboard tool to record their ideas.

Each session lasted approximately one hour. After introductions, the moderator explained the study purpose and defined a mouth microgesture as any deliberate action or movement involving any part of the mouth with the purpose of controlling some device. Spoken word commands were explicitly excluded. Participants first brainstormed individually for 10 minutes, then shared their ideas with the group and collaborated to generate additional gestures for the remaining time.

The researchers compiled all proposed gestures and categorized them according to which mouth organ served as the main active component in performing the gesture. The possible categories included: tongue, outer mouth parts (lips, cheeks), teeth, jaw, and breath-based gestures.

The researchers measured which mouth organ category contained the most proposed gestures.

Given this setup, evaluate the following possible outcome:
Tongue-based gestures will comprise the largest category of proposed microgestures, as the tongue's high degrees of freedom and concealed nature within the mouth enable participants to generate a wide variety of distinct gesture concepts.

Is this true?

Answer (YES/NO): YES